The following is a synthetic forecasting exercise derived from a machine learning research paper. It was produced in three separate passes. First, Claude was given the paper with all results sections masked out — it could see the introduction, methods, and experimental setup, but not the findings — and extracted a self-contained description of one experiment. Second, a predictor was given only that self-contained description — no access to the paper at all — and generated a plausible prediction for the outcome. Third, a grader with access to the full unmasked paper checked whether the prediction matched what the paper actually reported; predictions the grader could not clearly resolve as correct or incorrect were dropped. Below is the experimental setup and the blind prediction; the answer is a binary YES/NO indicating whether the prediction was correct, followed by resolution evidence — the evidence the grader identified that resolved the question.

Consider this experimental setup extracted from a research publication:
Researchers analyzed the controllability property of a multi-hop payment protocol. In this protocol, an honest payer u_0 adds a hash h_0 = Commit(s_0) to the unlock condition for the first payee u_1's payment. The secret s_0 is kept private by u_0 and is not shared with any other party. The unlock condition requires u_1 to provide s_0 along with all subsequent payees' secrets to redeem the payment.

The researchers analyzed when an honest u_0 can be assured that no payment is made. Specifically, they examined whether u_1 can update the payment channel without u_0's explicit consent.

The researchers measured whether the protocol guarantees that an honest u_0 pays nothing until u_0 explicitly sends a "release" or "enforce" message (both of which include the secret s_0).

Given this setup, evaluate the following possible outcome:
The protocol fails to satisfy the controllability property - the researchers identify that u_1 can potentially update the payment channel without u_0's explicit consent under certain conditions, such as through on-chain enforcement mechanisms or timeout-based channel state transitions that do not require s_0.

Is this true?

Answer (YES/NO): NO